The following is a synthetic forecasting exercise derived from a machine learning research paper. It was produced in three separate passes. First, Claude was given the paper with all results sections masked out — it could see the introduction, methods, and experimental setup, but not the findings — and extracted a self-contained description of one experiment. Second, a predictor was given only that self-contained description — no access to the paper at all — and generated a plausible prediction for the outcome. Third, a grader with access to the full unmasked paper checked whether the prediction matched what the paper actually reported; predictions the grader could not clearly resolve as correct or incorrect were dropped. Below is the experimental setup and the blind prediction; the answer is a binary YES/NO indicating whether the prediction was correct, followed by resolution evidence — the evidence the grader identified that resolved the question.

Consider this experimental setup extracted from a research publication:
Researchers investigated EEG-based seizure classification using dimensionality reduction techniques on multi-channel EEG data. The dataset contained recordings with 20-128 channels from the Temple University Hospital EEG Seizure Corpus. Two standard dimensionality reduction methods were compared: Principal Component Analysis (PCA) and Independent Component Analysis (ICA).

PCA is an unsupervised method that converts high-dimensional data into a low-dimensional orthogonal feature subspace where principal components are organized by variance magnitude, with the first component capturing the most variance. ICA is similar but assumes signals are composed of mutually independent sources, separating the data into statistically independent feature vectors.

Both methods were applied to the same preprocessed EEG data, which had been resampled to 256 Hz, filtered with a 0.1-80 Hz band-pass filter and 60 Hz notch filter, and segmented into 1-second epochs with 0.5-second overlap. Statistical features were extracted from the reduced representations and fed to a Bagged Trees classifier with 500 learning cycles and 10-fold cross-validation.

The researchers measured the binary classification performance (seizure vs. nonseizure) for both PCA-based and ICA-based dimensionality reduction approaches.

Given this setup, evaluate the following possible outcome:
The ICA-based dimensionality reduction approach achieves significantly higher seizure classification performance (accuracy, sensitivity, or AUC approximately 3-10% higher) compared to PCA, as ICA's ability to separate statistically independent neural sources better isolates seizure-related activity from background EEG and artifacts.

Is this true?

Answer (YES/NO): NO